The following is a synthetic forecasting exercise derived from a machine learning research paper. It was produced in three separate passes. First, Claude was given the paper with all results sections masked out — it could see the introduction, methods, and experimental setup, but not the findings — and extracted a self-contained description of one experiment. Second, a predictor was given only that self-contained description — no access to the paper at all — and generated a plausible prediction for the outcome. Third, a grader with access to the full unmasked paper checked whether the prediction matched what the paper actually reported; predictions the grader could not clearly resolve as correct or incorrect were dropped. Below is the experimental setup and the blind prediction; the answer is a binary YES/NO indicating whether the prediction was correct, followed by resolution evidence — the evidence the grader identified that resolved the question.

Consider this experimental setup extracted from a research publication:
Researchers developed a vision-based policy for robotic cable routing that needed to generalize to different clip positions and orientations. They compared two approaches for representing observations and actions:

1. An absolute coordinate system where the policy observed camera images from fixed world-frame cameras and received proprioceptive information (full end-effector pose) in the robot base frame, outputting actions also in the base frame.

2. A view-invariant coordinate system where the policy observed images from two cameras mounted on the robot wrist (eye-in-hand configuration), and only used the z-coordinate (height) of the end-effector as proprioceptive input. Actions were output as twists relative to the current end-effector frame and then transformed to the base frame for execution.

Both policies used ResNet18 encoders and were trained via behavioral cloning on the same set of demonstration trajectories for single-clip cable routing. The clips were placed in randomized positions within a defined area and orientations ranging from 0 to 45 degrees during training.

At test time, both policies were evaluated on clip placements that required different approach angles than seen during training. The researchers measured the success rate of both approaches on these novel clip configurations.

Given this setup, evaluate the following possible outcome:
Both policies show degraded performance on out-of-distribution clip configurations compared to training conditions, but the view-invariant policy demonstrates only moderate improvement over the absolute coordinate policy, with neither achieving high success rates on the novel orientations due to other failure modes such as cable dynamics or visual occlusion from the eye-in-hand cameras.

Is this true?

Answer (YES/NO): NO